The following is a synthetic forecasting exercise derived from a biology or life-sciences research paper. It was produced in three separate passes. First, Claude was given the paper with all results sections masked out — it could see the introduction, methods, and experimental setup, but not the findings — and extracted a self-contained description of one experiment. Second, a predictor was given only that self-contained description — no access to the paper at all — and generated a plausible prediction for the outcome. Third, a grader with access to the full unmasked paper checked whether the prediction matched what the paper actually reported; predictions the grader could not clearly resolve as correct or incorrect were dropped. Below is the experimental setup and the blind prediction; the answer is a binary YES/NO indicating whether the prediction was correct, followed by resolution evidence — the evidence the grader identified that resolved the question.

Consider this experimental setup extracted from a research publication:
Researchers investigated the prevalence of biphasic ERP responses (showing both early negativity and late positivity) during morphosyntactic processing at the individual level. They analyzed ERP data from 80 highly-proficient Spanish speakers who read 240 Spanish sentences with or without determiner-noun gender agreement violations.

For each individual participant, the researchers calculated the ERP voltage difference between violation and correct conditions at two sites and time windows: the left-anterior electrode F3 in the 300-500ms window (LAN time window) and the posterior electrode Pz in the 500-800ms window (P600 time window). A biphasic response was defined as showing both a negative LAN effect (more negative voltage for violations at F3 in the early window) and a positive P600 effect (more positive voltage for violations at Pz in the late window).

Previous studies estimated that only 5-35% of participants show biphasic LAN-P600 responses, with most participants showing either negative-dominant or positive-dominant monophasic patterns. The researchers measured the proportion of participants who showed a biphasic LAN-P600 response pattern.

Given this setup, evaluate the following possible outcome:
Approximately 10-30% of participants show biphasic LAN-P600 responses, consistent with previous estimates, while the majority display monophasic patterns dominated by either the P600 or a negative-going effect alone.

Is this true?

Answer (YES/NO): NO